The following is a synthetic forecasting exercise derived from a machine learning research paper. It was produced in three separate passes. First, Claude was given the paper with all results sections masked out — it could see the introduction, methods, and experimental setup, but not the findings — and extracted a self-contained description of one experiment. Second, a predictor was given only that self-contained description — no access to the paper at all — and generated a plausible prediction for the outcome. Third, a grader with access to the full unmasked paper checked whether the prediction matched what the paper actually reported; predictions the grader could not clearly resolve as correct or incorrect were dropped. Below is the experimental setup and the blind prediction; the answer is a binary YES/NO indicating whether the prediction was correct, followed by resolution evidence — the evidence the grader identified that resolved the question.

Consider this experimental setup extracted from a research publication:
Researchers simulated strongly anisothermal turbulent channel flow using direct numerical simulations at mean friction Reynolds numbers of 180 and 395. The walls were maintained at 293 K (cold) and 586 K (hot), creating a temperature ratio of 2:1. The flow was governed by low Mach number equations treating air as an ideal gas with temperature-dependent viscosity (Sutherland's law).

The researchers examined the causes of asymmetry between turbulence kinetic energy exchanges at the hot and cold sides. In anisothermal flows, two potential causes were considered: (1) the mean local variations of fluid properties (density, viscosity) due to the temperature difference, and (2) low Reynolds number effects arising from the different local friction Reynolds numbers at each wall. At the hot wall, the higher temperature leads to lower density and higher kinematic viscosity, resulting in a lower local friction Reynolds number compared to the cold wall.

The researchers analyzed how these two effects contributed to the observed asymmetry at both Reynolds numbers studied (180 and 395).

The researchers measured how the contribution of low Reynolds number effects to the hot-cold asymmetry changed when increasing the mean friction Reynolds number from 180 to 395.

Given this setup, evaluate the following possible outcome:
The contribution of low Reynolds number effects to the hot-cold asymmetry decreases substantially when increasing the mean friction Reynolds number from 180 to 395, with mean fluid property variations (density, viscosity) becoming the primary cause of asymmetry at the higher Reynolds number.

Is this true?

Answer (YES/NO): NO